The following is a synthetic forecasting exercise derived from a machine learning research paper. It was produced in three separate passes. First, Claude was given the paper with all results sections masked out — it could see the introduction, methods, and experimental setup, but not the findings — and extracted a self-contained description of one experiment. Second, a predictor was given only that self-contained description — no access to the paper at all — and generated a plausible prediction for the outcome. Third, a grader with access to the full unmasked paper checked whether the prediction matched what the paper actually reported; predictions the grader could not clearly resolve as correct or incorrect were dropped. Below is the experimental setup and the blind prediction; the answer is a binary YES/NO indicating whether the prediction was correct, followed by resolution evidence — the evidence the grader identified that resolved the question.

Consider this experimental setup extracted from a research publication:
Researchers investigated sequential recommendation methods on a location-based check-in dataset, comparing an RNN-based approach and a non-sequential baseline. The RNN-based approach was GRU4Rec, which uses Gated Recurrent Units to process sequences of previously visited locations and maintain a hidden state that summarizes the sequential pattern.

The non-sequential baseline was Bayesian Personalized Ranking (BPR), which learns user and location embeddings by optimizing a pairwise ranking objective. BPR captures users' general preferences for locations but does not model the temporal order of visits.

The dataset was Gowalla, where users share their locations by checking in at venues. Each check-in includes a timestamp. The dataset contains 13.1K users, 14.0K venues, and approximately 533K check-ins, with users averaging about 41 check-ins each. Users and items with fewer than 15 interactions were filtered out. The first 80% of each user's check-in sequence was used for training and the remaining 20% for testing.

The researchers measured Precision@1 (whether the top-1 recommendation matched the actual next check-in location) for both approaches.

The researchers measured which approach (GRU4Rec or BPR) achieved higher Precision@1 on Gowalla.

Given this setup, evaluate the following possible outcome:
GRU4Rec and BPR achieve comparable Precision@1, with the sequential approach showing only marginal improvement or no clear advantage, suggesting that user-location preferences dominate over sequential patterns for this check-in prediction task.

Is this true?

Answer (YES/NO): NO